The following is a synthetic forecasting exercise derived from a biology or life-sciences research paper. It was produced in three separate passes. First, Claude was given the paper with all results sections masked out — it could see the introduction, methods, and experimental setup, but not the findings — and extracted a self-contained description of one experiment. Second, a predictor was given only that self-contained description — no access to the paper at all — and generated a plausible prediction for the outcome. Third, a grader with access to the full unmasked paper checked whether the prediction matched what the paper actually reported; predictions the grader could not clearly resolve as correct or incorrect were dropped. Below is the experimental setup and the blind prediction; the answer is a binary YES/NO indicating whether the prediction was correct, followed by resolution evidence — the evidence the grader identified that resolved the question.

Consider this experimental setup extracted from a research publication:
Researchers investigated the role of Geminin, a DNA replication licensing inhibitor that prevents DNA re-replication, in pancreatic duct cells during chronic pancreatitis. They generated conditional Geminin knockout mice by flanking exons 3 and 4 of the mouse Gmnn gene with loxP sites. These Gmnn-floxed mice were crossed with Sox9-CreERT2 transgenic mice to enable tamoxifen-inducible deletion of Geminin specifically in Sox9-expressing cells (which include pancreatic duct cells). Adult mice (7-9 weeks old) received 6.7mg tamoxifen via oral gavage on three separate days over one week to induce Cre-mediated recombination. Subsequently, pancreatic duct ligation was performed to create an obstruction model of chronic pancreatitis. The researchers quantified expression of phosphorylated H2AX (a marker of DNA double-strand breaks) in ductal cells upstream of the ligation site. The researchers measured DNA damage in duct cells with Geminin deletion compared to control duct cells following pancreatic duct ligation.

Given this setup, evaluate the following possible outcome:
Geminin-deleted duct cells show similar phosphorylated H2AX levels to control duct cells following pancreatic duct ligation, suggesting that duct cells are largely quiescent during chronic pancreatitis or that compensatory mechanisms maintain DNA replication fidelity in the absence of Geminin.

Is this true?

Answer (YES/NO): NO